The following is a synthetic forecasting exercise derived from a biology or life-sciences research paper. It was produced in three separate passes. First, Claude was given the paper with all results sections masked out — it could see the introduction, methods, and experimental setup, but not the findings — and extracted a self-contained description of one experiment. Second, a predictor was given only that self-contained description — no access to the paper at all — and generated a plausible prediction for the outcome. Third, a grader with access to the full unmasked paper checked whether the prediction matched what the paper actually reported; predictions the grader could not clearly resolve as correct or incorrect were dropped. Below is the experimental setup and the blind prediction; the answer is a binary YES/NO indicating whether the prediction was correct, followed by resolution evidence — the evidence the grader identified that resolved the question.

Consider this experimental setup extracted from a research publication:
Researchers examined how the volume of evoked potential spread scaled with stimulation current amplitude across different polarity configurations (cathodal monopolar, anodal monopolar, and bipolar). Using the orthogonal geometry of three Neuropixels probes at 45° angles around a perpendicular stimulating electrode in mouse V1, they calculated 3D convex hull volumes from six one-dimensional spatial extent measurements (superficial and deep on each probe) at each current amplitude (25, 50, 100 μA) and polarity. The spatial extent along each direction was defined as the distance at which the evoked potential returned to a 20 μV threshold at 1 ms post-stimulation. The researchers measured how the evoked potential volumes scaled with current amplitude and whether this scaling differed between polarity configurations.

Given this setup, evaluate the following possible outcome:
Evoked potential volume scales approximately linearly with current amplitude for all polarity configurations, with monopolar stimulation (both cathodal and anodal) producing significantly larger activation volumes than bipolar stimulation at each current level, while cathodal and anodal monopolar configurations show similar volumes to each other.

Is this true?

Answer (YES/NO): NO